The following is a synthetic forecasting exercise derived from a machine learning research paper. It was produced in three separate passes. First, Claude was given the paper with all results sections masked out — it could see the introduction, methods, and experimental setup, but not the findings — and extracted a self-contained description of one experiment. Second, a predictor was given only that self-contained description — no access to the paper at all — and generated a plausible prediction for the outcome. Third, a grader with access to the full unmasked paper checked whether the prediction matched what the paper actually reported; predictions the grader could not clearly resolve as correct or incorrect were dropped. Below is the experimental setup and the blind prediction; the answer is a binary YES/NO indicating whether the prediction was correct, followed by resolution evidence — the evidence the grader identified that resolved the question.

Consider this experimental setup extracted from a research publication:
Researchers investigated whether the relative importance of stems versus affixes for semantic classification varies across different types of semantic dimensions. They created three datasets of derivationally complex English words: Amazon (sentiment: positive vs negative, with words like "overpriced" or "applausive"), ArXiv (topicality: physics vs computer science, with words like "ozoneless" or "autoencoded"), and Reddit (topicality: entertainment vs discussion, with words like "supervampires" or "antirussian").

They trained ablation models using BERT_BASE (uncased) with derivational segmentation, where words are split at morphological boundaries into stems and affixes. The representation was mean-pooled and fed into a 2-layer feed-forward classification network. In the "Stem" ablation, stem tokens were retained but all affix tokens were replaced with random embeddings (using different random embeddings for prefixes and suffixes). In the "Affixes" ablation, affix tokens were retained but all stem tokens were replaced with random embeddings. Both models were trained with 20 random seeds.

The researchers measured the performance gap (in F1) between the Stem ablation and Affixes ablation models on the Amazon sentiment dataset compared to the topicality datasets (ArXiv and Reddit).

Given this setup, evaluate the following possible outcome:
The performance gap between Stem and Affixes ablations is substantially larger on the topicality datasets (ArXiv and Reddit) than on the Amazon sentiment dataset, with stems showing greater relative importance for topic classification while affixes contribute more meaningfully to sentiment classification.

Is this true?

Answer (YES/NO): YES